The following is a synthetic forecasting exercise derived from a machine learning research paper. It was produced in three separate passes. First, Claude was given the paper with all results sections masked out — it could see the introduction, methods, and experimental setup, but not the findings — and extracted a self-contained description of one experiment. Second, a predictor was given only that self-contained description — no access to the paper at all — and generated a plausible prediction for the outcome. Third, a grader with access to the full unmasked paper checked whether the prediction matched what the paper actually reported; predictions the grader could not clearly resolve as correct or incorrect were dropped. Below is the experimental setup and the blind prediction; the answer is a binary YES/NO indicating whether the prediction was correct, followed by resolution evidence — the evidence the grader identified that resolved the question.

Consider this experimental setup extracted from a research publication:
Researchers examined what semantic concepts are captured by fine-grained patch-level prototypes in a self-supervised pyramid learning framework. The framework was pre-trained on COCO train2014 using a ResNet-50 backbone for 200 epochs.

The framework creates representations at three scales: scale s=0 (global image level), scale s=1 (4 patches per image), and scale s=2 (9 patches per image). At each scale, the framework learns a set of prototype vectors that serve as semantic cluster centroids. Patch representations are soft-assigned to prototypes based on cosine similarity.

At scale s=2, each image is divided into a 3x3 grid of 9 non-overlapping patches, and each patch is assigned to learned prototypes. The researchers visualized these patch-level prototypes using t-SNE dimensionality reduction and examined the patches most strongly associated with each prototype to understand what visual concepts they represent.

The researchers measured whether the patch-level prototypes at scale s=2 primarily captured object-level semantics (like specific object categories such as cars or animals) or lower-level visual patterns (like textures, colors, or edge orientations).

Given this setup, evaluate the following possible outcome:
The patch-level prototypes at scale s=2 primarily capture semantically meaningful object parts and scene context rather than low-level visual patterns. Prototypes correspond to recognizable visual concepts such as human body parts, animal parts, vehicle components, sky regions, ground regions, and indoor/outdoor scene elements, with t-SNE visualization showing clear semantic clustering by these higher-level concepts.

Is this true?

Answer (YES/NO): YES